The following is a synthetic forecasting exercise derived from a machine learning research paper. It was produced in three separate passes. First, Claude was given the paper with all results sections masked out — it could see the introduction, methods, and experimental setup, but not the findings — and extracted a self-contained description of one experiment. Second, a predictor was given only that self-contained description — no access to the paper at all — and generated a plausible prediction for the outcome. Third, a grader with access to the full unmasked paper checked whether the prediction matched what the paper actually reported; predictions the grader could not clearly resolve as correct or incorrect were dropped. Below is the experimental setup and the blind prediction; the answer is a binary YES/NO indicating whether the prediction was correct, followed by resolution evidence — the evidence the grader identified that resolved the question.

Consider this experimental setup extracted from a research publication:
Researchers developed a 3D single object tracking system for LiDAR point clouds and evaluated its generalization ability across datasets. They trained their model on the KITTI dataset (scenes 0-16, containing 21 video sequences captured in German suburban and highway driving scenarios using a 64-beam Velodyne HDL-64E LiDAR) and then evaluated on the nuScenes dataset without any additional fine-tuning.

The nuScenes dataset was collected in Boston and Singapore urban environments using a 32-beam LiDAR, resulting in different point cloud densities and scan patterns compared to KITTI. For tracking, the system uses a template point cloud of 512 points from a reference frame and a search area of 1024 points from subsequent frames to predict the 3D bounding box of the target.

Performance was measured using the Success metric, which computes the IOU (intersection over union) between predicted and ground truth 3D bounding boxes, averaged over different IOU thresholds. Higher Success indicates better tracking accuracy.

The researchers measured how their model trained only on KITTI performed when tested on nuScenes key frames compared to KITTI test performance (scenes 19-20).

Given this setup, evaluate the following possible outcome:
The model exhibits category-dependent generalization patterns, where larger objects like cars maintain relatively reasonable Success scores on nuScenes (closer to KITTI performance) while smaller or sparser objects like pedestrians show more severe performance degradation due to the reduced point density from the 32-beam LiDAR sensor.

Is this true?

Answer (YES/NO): NO